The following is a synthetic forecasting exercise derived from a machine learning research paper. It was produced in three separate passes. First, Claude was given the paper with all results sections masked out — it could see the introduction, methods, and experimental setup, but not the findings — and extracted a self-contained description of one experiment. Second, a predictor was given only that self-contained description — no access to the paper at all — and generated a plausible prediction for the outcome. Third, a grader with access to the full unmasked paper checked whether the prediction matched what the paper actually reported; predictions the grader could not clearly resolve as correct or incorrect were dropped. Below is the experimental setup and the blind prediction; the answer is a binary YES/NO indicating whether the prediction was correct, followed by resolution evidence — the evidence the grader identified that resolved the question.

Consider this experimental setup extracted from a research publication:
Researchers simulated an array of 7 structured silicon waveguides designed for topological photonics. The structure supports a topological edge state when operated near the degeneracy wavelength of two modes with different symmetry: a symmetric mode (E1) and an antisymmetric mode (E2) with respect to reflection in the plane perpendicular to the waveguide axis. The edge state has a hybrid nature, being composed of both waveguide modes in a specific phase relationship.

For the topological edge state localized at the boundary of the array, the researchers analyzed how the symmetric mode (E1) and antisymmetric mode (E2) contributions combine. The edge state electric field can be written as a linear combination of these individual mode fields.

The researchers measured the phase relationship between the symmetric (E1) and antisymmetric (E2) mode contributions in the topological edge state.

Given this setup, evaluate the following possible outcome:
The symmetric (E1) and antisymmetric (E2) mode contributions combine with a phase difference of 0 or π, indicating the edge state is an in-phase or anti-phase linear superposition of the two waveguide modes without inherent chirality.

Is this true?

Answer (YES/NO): YES